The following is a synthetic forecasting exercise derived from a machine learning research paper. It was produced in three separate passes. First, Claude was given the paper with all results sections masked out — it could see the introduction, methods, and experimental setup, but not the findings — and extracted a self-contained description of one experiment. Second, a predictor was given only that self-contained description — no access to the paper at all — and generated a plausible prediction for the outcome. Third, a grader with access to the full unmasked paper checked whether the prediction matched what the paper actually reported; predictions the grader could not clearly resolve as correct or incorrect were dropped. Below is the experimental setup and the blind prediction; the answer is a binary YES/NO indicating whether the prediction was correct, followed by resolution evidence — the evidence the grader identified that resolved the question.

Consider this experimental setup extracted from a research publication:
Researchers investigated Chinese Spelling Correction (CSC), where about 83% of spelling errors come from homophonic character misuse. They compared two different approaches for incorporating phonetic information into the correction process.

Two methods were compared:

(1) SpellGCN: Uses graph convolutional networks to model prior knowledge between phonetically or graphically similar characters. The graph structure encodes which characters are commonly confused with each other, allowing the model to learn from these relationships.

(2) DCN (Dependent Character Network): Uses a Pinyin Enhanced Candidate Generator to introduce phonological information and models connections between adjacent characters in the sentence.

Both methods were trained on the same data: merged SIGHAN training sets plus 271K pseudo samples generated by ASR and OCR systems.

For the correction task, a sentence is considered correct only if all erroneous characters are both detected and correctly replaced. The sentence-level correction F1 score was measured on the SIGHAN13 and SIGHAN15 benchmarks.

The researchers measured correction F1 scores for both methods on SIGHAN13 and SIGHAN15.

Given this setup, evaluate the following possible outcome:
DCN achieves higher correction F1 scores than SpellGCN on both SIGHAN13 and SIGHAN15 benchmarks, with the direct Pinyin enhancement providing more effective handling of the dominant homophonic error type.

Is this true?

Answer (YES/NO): YES